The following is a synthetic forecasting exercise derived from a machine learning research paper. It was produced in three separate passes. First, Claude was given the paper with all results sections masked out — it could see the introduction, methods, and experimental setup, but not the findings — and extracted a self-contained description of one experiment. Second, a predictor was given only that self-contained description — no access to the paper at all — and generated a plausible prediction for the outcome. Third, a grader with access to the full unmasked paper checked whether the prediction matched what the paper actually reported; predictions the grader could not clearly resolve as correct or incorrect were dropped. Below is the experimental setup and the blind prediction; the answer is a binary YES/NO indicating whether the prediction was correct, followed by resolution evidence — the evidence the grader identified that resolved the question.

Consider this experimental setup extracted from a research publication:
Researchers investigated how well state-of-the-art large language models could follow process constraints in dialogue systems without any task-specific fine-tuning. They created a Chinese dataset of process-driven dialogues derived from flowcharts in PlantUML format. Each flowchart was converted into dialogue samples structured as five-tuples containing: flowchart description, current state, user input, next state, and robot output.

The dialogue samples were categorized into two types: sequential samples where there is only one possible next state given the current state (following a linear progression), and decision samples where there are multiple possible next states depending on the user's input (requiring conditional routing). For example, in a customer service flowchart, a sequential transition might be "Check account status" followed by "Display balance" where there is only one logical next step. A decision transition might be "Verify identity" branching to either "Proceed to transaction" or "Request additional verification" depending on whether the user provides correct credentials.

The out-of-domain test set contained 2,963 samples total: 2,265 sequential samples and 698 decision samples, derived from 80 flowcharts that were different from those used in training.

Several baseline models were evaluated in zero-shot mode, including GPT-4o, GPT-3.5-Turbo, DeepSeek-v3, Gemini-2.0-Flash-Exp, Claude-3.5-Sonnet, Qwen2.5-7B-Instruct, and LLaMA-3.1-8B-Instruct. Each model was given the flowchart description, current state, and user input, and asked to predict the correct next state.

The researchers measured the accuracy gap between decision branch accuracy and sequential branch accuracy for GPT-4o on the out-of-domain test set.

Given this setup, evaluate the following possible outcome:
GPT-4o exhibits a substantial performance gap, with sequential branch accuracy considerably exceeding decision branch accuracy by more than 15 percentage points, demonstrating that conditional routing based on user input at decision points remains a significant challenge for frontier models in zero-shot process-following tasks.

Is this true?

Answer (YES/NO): YES